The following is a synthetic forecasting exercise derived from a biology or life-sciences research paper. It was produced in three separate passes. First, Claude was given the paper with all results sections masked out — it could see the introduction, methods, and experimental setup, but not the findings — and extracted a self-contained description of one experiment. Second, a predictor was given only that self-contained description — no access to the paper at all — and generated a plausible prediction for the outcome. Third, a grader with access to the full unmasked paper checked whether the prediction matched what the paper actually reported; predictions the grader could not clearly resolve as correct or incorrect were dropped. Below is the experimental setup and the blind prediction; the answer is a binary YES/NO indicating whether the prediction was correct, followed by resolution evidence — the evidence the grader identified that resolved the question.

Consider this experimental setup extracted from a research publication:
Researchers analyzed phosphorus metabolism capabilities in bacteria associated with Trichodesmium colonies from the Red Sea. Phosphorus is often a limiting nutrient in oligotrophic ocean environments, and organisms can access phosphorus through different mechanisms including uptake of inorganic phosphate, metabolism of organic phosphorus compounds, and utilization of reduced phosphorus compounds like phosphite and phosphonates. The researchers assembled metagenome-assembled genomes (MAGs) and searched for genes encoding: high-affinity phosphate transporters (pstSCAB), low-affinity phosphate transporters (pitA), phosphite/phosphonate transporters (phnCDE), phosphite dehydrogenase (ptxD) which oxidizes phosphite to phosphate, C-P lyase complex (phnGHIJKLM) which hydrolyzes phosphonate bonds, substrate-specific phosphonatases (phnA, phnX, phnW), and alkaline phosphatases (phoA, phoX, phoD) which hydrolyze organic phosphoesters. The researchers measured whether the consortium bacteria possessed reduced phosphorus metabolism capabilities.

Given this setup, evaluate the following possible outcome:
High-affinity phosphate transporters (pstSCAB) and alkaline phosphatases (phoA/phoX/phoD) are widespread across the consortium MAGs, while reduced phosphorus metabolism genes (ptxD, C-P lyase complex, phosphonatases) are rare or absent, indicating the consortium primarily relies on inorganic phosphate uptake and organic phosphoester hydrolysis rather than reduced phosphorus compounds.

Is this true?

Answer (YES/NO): NO